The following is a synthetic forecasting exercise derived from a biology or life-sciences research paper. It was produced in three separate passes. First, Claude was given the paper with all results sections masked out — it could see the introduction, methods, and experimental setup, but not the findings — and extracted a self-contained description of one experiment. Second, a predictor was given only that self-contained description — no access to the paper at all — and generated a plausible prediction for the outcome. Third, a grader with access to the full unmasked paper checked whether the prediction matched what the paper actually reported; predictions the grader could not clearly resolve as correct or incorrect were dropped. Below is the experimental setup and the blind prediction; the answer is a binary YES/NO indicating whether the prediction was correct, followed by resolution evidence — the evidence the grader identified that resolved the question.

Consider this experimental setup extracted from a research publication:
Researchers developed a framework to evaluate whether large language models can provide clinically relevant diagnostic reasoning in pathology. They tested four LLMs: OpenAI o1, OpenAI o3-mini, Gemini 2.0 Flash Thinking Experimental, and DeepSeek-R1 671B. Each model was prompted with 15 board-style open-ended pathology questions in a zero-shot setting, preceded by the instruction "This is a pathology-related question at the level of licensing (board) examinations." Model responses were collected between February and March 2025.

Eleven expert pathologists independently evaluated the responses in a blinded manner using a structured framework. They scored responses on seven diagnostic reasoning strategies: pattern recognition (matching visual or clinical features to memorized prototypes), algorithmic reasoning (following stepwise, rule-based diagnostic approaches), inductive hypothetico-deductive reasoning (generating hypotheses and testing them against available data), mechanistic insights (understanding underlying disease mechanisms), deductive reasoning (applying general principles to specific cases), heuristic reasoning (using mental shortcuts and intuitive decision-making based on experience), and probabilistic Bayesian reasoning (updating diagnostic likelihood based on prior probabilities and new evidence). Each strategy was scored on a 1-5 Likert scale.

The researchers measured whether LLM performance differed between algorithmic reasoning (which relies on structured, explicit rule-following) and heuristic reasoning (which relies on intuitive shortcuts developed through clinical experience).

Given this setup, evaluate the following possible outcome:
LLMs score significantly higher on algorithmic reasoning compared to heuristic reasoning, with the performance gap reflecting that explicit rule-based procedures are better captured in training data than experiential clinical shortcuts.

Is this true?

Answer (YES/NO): YES